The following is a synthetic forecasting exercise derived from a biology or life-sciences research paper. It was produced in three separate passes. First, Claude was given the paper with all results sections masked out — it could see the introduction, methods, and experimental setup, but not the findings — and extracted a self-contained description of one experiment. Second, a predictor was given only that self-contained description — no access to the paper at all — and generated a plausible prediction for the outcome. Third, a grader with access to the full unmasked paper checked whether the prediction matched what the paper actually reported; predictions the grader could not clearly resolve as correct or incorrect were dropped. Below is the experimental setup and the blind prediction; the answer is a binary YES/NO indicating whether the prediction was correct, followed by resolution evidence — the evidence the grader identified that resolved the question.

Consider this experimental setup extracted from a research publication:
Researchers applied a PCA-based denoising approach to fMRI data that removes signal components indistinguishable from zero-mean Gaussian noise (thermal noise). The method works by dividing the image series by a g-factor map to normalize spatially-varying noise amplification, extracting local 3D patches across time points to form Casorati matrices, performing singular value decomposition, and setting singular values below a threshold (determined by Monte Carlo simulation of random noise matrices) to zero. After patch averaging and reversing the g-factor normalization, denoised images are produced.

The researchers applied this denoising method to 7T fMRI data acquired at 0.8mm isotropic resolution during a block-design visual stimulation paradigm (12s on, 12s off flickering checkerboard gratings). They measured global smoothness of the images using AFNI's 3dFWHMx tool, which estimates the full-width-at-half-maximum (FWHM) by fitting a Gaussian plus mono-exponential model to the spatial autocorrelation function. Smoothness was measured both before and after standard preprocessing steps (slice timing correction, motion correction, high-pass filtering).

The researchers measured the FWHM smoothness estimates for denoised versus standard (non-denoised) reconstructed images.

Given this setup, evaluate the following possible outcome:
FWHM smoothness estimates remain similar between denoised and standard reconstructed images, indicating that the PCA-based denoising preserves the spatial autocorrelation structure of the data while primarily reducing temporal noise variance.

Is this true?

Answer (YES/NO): YES